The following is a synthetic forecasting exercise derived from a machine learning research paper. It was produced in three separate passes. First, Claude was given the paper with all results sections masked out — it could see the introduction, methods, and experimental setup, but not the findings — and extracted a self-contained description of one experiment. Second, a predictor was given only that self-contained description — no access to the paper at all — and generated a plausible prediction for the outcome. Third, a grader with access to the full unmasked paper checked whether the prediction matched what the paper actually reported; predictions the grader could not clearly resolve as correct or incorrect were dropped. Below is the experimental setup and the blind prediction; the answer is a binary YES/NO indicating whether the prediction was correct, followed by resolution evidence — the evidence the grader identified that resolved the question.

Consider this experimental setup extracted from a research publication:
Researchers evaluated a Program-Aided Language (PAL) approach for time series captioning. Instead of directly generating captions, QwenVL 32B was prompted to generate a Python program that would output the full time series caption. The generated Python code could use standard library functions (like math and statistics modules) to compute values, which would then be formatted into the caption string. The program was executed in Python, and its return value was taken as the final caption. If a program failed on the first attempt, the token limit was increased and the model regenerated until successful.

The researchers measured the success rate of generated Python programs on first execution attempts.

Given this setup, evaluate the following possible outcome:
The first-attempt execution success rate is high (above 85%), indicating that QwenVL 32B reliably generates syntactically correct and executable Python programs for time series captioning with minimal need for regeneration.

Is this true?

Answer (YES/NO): YES